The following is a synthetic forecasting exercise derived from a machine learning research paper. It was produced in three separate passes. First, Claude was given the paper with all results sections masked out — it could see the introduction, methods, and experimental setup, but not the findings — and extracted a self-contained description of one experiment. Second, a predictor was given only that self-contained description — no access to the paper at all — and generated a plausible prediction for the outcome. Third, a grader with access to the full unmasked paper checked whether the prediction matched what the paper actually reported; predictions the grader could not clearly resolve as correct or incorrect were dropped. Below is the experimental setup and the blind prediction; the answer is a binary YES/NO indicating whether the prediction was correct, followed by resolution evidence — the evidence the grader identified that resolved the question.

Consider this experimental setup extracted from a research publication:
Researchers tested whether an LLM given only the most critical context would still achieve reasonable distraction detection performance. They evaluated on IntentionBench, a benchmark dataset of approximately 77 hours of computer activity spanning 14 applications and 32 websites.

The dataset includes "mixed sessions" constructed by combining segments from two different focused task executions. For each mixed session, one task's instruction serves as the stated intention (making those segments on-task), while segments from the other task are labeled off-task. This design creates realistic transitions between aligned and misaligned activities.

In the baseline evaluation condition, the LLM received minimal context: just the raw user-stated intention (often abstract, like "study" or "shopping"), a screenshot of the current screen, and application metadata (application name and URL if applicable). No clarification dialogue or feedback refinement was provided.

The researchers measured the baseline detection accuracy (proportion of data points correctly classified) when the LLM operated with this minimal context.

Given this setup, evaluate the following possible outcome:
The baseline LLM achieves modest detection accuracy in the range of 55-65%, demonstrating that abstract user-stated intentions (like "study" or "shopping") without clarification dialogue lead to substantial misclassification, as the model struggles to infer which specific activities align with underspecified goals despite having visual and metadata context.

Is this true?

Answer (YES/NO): NO